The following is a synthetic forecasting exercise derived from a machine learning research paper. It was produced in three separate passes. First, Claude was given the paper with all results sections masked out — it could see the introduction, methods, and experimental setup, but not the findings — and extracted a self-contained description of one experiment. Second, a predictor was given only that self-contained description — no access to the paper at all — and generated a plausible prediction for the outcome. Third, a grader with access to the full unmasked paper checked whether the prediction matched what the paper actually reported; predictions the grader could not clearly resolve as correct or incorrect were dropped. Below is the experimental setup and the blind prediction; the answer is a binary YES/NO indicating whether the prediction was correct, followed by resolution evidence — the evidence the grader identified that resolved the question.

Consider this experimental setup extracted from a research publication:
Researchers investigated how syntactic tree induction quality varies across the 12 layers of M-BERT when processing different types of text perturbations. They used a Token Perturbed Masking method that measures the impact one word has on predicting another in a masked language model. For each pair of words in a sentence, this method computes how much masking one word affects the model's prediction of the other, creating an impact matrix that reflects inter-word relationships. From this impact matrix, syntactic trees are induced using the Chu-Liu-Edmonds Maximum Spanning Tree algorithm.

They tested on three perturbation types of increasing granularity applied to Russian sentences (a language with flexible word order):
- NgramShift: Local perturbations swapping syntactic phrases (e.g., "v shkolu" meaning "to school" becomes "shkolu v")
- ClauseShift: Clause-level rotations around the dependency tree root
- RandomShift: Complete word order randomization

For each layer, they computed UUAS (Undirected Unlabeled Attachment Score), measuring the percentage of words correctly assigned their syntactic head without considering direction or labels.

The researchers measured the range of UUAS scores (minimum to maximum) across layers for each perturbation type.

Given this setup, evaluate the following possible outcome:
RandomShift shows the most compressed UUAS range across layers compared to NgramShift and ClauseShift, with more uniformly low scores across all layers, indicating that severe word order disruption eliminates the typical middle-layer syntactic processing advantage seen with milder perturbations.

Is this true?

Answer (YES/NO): NO